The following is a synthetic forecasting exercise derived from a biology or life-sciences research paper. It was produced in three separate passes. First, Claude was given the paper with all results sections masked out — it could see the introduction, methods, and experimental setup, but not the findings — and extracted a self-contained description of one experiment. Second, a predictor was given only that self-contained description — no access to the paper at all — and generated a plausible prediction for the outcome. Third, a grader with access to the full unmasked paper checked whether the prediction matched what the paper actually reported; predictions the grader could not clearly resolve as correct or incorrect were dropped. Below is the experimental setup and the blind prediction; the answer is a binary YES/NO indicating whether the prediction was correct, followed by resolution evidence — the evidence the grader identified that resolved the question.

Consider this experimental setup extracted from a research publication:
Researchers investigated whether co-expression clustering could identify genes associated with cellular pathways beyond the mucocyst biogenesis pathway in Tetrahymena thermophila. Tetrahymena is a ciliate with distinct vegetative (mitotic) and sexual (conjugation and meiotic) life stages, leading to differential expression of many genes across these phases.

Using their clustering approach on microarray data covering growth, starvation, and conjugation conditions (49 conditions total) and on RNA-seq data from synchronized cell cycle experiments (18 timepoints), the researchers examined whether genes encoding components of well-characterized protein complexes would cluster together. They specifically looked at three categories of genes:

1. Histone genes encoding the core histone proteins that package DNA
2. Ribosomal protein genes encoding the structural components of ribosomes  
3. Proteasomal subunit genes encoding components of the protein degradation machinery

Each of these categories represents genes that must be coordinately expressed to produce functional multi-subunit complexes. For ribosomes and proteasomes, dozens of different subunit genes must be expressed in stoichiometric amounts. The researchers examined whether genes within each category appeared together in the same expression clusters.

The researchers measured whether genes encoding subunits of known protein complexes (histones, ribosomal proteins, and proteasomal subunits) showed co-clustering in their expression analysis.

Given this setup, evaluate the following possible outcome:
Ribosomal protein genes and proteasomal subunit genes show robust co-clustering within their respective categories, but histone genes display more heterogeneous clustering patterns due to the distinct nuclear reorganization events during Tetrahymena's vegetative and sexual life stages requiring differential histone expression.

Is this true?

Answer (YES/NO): NO